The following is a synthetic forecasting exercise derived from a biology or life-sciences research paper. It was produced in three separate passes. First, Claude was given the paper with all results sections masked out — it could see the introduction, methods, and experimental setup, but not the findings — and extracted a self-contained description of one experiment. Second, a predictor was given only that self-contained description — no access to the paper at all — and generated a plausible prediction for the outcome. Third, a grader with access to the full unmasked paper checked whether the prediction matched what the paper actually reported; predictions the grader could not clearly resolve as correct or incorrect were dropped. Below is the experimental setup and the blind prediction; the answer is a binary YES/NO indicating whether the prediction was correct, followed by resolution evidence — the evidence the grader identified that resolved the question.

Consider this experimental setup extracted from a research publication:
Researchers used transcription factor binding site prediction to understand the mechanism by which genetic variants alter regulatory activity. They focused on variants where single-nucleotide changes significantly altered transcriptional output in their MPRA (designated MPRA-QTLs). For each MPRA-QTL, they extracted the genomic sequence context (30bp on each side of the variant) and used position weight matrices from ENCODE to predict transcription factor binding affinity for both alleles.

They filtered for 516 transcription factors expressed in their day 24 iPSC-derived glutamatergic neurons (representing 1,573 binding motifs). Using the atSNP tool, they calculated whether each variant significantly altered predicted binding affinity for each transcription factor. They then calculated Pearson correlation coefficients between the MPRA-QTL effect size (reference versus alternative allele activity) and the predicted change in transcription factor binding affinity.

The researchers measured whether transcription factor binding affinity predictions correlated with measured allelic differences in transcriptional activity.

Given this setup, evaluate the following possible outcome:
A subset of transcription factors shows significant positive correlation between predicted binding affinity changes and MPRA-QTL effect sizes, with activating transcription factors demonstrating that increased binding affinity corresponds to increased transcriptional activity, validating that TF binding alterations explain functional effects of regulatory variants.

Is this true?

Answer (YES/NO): YES